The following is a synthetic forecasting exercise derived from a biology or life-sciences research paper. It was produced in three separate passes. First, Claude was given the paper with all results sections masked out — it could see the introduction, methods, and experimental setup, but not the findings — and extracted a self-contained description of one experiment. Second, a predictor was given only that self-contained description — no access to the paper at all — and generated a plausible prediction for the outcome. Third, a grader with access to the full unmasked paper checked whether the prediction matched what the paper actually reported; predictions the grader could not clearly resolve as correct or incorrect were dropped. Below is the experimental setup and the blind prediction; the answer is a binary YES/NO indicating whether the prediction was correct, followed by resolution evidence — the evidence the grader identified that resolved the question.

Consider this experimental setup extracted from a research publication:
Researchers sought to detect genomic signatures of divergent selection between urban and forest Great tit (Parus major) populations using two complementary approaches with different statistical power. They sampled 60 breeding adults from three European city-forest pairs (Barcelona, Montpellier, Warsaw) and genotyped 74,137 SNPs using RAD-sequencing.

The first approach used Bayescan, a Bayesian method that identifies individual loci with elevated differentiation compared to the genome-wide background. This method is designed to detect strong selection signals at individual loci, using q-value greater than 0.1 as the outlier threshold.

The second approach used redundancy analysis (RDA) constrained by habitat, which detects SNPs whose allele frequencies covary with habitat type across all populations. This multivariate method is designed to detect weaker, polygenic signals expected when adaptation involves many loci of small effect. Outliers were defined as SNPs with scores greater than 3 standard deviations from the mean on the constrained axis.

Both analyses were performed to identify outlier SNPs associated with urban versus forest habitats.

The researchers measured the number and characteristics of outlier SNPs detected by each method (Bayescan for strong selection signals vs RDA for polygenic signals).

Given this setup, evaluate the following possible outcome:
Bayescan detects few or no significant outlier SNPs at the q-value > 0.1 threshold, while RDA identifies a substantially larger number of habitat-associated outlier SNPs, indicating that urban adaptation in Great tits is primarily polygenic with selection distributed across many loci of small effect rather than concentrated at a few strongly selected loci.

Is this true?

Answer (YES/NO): NO